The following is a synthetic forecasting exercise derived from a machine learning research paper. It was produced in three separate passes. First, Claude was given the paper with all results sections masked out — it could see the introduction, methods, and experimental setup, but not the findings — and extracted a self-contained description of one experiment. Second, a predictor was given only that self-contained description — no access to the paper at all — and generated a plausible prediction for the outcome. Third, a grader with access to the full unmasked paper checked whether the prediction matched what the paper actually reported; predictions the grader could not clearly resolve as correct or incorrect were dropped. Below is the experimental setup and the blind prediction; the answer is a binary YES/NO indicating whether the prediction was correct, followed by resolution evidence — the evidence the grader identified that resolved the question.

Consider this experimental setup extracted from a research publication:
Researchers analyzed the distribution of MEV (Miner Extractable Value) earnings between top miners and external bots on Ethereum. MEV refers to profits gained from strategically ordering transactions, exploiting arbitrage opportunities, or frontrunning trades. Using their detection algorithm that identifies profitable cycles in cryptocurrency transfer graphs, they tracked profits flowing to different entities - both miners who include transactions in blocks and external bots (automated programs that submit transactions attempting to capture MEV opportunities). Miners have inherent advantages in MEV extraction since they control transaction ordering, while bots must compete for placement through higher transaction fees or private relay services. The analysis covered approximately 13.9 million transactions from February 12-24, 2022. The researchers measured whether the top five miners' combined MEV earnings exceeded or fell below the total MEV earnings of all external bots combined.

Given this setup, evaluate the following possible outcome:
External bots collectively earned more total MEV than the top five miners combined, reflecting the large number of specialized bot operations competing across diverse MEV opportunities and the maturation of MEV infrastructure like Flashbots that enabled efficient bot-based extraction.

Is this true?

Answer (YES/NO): NO